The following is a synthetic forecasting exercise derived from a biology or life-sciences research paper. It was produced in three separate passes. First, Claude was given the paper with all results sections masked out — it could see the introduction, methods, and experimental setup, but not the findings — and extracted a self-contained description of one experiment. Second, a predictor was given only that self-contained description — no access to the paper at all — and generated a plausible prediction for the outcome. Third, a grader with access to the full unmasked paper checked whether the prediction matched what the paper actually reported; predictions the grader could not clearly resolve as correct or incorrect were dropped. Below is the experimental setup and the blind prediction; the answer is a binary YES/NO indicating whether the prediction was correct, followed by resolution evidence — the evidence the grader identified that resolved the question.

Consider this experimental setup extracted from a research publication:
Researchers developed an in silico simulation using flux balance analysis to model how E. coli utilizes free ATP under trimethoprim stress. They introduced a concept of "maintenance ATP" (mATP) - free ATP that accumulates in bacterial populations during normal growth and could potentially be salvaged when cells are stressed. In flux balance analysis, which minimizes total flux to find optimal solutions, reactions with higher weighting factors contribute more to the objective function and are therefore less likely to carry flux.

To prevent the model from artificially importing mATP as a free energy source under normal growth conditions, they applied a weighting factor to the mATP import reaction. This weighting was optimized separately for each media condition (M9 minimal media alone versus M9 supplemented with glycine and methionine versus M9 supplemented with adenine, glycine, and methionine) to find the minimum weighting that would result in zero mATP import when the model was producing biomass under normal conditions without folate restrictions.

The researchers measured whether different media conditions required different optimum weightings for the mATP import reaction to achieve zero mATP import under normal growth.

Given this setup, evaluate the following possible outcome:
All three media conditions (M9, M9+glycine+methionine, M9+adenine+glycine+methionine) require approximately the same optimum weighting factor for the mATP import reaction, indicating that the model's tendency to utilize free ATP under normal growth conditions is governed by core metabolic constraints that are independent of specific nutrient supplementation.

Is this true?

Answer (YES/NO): NO